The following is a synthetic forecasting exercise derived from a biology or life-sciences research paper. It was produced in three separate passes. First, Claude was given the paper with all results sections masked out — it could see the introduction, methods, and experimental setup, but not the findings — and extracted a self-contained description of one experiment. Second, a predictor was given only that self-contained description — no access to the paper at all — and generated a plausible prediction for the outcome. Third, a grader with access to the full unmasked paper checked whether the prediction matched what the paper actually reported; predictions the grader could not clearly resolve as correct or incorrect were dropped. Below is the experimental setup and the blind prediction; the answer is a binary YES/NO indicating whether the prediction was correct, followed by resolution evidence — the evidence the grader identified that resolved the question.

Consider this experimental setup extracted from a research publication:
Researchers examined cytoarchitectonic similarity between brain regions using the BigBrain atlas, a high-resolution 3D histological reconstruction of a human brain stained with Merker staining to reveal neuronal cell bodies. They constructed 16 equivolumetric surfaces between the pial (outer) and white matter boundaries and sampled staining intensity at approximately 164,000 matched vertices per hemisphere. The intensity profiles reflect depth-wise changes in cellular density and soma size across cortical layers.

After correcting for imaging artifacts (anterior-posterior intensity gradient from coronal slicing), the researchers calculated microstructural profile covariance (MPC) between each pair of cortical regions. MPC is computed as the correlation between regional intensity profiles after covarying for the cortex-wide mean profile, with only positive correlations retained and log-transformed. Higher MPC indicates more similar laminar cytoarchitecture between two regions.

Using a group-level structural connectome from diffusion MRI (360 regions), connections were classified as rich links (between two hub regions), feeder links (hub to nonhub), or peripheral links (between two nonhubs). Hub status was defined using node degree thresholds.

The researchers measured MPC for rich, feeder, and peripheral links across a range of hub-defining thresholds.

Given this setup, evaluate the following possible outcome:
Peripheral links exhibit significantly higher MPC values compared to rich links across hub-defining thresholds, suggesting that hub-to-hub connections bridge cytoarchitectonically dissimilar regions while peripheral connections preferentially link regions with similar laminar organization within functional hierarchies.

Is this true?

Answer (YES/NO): NO